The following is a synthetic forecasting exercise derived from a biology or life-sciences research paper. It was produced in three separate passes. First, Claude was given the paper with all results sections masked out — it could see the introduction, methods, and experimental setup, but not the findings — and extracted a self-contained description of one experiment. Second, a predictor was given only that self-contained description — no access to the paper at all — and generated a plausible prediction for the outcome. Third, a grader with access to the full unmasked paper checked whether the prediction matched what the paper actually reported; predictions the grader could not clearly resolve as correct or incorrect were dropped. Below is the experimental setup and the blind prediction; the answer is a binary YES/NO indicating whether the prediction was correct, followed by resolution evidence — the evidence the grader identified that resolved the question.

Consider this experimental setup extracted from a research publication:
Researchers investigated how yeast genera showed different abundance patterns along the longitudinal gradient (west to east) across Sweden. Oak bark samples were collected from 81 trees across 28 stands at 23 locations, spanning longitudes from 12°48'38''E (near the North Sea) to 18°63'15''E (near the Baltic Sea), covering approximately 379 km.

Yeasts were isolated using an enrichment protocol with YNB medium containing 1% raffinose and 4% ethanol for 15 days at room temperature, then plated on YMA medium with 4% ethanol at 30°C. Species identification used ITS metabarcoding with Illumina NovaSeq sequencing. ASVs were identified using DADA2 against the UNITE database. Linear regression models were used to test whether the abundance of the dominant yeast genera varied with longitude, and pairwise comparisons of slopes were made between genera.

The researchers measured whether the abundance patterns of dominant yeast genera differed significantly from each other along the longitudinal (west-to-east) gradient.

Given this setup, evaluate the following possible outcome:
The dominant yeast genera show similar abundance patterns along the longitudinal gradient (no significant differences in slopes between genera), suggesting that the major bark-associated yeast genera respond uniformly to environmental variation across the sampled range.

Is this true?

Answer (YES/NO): NO